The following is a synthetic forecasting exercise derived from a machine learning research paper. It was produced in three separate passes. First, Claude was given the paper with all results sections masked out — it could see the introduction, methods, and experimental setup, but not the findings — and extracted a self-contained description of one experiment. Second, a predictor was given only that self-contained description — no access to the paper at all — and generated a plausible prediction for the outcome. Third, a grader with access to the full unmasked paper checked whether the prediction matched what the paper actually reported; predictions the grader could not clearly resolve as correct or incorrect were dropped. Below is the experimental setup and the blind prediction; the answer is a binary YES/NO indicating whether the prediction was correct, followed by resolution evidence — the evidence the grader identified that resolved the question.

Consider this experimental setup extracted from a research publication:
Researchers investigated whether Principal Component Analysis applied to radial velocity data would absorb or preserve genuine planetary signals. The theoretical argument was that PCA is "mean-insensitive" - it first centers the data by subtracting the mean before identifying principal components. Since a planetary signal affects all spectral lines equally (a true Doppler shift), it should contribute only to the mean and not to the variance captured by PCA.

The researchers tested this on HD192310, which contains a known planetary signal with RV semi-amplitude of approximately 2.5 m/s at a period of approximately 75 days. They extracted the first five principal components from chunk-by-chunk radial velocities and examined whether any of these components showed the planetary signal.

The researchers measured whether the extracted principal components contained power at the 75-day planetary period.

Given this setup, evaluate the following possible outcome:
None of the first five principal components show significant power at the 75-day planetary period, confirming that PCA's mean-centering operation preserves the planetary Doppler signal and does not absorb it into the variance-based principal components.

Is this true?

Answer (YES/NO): YES